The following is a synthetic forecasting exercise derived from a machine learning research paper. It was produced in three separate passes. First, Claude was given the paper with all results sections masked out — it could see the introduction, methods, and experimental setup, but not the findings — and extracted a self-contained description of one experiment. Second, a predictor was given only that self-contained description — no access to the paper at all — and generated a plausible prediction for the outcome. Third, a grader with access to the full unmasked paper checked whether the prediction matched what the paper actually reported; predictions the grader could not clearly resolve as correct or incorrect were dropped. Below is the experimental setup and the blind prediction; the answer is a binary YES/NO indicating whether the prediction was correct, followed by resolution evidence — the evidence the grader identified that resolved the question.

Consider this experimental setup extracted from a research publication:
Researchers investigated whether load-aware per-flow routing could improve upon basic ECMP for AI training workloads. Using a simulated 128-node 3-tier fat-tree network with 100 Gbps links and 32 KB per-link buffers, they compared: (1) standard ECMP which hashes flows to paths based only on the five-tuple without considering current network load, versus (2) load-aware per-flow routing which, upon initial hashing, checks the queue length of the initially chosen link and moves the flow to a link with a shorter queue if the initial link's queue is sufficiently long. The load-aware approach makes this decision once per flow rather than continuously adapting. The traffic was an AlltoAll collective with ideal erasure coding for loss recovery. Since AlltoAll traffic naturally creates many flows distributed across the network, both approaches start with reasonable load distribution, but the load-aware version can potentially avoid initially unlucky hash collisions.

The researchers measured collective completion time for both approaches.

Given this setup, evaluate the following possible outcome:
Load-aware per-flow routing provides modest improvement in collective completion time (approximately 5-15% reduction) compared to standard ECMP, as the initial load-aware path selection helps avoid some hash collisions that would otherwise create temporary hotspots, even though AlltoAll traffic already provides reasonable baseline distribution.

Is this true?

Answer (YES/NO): YES